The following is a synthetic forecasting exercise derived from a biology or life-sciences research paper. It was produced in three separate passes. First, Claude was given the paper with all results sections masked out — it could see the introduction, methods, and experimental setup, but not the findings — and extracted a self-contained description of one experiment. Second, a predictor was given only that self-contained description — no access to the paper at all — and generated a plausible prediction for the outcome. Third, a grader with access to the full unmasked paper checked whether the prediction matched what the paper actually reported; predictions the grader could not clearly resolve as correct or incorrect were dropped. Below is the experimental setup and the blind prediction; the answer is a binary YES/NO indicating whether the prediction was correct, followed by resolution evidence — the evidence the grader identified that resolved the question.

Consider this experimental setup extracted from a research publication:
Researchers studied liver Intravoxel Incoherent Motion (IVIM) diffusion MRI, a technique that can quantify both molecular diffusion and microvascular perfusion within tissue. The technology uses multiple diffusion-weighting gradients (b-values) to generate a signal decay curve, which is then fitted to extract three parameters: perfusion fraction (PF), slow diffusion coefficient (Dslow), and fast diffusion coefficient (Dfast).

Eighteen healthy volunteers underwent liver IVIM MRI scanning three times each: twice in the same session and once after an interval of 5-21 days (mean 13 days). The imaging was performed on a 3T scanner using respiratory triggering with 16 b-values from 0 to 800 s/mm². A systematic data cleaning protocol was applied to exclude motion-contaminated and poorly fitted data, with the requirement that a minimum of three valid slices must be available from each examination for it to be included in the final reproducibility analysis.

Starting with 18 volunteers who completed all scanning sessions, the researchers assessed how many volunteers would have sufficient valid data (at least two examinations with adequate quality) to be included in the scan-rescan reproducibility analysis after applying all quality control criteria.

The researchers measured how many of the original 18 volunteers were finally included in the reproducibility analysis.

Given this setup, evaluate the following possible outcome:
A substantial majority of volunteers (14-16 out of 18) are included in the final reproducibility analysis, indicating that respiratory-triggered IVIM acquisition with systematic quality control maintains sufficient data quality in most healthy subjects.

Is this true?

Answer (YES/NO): YES